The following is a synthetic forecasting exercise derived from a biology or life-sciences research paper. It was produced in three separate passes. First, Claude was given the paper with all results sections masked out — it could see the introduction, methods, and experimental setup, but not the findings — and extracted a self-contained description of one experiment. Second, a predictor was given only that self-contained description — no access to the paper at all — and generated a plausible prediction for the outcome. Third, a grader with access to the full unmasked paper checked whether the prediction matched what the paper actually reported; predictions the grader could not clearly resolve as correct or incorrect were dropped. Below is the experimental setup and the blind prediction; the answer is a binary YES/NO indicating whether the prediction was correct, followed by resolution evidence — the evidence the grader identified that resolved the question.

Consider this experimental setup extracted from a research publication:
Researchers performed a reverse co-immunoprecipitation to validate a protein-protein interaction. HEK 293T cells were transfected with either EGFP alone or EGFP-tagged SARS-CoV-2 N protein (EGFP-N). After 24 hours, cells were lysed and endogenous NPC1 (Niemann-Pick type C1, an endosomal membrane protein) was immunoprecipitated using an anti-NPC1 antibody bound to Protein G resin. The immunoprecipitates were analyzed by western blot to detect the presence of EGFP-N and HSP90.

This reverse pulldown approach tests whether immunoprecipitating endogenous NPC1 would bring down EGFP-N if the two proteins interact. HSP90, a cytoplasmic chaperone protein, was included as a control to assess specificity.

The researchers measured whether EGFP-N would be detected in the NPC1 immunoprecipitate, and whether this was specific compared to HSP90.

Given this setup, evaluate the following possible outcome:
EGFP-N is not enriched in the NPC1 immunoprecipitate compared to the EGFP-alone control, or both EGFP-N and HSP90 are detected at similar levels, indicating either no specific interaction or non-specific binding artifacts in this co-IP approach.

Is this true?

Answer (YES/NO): NO